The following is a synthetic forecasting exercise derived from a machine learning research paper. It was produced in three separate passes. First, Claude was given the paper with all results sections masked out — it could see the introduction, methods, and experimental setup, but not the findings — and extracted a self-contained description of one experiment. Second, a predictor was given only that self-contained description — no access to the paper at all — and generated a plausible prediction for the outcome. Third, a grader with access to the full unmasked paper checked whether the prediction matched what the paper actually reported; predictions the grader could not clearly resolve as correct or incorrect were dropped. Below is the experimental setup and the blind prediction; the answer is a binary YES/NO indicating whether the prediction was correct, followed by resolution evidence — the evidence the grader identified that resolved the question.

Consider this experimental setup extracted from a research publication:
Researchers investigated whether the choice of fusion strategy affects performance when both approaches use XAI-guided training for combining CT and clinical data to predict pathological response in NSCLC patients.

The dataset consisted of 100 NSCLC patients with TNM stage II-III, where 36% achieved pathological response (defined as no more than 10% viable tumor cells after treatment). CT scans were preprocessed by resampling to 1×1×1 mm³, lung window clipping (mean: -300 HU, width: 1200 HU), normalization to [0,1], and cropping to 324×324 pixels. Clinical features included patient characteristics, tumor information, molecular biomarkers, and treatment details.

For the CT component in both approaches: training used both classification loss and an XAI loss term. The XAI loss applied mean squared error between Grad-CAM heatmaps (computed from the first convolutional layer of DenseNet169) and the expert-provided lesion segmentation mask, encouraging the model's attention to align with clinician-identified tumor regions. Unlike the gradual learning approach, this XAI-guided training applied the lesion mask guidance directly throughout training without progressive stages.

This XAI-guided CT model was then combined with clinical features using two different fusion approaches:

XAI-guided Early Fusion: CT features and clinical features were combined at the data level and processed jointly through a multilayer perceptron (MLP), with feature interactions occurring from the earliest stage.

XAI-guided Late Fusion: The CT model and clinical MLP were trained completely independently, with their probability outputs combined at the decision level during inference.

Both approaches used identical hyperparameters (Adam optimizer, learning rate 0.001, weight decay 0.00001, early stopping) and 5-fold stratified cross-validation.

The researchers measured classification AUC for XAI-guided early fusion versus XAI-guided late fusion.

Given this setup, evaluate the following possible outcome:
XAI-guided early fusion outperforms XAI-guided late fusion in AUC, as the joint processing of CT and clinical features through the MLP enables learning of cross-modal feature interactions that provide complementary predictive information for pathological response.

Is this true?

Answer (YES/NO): NO